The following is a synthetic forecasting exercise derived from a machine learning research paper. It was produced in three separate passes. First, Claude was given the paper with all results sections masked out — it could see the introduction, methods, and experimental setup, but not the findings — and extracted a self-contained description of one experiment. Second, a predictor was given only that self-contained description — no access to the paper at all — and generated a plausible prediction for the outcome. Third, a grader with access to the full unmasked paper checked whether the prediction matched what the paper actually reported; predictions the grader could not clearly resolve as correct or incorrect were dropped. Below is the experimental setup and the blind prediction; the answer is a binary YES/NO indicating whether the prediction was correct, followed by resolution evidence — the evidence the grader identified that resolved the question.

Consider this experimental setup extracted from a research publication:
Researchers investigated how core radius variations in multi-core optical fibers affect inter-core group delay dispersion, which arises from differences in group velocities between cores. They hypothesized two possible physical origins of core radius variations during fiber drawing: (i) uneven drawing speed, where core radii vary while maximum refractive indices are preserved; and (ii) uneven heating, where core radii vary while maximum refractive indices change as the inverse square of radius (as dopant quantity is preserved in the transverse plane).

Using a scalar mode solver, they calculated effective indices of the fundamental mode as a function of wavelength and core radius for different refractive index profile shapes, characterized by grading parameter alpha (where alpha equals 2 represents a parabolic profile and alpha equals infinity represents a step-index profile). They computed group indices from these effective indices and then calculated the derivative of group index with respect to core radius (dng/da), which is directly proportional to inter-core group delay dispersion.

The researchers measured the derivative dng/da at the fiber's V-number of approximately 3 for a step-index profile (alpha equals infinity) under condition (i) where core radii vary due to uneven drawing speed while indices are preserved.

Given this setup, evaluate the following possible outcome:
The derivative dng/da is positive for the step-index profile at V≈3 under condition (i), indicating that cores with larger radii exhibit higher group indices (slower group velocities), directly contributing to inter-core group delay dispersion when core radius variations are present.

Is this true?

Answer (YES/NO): NO